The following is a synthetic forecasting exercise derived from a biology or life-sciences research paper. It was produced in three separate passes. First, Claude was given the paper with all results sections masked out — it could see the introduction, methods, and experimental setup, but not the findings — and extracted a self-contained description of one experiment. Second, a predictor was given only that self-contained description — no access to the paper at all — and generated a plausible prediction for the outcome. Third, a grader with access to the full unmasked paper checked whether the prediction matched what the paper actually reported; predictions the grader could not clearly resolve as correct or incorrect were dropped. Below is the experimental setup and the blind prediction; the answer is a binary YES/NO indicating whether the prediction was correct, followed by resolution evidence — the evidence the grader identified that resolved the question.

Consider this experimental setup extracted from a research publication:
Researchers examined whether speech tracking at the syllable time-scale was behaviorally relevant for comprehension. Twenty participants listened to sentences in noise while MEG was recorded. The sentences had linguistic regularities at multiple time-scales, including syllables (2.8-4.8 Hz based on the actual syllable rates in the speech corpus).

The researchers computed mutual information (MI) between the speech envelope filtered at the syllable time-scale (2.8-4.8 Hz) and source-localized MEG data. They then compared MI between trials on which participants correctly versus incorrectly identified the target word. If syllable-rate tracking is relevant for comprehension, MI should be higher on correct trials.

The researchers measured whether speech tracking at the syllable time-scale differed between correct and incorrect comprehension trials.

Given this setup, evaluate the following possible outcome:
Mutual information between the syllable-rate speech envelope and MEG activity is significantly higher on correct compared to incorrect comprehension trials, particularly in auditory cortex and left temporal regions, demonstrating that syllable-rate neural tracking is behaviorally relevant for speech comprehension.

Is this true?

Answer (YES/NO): NO